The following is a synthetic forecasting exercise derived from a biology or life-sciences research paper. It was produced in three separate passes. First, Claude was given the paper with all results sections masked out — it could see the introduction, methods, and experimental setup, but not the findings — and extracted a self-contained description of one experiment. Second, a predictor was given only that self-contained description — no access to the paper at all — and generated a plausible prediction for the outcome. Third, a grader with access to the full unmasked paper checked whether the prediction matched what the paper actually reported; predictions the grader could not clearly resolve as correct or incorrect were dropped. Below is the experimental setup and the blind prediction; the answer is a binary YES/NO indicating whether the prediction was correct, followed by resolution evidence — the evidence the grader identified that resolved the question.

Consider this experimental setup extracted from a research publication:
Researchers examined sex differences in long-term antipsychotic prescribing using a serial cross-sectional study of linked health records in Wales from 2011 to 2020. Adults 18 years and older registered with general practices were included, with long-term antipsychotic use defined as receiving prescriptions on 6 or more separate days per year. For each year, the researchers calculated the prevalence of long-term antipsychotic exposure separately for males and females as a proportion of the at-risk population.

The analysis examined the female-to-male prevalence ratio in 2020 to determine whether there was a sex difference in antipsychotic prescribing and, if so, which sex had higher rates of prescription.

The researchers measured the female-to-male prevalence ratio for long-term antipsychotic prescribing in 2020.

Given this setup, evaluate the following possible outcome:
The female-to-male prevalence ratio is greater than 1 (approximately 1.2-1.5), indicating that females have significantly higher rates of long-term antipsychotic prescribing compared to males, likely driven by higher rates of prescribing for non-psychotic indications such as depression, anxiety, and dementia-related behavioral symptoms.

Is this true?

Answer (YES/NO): NO